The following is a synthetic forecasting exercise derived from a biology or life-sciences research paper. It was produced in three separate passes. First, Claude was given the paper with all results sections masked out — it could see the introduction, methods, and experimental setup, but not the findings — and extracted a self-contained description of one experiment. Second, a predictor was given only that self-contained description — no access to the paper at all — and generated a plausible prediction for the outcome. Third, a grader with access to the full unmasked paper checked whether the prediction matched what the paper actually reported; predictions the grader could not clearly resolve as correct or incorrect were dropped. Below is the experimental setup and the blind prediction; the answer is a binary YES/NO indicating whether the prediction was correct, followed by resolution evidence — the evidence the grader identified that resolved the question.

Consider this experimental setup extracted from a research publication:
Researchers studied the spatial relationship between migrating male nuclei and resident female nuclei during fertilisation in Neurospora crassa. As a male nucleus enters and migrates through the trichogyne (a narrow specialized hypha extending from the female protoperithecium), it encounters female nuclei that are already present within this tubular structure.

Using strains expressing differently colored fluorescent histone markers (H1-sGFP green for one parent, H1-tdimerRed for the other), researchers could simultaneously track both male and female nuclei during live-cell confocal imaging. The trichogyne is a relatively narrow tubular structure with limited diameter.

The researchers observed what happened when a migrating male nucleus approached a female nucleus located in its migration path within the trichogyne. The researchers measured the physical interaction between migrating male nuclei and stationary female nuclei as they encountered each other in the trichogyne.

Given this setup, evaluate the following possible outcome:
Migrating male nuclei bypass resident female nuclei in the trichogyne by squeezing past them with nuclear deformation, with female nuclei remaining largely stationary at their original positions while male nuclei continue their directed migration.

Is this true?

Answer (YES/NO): YES